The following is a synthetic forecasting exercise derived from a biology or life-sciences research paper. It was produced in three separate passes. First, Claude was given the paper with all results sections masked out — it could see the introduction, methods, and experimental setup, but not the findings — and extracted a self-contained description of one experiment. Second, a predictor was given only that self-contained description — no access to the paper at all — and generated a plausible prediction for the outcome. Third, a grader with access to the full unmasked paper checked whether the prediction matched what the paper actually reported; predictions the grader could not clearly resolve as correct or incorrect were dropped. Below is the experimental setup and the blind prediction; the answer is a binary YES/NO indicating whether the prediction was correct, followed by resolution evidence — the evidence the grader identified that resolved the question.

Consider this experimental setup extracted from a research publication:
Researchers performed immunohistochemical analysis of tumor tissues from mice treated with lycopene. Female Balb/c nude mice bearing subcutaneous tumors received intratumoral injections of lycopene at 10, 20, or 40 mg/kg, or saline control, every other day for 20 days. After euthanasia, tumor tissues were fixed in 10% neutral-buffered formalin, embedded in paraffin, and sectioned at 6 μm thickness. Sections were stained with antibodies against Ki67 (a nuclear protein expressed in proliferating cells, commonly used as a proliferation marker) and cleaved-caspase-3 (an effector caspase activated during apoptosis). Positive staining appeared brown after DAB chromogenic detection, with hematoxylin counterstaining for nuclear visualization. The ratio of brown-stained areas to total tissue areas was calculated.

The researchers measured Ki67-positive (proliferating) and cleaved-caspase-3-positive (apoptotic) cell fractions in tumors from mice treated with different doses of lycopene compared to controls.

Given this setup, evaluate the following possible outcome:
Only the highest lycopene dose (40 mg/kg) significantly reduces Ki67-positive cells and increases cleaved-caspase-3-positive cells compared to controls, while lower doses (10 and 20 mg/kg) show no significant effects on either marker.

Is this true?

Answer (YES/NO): NO